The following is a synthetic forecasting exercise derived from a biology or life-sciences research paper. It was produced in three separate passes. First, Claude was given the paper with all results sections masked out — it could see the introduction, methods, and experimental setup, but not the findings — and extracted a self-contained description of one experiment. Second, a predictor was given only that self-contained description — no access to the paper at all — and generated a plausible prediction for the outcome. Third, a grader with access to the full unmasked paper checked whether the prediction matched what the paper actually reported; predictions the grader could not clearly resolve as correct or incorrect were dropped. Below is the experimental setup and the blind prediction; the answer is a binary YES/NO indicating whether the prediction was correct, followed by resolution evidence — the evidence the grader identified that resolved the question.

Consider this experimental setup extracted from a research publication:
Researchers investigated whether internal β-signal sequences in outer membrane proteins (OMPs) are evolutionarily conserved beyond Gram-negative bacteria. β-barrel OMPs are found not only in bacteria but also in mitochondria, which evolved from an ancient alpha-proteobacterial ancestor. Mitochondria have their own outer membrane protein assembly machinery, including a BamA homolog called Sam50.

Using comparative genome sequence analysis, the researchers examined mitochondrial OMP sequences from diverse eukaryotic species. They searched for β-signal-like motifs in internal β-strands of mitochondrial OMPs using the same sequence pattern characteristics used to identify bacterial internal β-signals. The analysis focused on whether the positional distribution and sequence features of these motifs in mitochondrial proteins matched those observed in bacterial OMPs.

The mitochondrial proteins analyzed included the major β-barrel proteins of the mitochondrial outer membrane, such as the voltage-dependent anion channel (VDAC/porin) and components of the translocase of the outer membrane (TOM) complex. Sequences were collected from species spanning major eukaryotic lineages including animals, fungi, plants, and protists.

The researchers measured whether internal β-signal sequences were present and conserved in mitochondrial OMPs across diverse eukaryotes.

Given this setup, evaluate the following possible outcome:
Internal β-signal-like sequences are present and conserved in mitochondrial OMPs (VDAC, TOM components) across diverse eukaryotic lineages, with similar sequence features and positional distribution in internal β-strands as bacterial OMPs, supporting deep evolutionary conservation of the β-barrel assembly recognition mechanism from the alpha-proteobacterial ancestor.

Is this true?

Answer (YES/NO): NO